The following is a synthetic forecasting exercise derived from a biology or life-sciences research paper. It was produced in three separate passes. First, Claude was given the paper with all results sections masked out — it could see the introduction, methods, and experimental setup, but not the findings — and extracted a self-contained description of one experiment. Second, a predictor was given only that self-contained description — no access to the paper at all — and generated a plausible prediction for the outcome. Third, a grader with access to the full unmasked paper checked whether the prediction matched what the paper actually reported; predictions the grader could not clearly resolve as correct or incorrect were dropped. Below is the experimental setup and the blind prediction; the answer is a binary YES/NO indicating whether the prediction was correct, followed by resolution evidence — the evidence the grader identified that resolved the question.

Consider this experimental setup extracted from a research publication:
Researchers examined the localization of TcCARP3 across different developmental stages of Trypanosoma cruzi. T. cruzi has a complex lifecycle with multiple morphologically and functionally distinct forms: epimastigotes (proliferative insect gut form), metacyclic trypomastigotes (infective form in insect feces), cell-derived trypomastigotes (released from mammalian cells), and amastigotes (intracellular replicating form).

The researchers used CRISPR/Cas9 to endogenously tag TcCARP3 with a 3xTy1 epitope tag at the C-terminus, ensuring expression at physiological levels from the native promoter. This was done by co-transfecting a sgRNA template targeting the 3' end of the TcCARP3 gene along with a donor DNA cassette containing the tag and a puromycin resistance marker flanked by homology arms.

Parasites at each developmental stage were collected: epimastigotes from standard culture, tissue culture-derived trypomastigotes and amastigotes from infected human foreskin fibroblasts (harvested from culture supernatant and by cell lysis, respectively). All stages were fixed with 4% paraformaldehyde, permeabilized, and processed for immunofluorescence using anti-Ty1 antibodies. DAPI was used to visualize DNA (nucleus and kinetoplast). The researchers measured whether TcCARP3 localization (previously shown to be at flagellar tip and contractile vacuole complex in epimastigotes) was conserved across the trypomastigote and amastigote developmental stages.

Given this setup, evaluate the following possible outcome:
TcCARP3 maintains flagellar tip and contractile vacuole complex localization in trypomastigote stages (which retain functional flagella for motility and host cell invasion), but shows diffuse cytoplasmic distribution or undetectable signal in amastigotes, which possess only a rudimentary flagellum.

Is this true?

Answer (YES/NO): NO